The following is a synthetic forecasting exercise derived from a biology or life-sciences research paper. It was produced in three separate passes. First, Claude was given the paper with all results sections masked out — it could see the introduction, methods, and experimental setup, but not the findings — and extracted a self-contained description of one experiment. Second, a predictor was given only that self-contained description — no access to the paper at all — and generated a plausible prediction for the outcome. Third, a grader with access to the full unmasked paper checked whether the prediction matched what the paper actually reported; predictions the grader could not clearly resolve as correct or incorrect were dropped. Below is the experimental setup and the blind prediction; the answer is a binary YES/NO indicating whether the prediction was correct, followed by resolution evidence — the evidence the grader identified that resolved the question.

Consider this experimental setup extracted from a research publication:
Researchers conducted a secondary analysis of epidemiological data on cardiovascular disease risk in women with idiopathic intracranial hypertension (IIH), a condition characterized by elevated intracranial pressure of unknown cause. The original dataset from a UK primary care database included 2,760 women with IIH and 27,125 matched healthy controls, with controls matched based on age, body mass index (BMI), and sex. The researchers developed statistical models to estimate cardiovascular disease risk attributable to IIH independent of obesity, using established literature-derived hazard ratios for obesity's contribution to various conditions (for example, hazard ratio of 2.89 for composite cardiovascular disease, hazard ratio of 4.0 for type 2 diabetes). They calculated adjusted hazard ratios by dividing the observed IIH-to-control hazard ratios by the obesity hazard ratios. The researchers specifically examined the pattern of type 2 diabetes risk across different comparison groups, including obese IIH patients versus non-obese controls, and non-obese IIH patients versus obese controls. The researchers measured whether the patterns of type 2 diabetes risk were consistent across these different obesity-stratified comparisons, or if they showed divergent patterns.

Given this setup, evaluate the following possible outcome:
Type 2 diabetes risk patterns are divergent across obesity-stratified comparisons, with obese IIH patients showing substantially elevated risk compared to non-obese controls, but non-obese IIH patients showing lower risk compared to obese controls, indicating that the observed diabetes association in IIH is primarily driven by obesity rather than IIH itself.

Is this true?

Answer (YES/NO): NO